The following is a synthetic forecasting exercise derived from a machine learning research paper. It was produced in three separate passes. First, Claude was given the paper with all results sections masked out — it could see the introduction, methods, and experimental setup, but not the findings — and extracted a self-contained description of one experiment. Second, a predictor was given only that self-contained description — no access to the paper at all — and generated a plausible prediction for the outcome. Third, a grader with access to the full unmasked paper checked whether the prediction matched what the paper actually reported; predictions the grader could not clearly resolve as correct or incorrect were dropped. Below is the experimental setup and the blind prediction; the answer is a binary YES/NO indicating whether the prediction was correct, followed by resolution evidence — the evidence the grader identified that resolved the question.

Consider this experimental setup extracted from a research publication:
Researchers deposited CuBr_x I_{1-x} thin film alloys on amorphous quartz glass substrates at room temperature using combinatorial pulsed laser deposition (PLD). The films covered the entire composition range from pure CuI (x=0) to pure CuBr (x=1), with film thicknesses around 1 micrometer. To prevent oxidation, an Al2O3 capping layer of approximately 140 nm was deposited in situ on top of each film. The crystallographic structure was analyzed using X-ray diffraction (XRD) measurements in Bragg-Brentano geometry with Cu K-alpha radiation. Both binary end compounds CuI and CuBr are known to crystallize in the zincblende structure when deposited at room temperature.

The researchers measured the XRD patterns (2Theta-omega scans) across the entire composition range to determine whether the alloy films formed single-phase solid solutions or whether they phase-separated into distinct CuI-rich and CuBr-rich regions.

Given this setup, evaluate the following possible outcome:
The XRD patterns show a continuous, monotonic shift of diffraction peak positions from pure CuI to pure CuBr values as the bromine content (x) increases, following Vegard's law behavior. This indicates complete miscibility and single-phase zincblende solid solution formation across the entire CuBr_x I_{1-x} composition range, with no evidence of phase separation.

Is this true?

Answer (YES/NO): YES